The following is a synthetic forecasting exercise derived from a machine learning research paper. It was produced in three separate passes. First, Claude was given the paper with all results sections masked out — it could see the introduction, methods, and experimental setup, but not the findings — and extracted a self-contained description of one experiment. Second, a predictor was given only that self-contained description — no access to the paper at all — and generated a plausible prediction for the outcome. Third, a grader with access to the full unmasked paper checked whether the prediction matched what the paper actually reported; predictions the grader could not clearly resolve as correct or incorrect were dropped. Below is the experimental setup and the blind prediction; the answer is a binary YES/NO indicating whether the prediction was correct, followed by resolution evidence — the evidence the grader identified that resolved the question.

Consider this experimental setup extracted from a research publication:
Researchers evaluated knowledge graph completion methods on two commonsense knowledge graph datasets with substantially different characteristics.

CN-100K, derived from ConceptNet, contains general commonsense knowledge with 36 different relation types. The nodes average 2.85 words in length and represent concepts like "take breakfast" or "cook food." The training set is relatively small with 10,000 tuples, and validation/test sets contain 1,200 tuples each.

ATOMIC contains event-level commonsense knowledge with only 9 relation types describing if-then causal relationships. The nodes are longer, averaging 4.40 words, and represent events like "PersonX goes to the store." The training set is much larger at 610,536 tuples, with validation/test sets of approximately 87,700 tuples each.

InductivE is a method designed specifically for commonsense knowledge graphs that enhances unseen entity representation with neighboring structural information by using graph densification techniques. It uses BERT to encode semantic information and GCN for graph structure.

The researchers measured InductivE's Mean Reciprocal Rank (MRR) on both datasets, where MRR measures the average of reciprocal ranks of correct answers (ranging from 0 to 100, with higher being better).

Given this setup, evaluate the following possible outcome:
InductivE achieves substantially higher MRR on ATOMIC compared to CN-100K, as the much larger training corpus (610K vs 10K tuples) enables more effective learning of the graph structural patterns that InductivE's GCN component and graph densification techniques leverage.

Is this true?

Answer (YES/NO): NO